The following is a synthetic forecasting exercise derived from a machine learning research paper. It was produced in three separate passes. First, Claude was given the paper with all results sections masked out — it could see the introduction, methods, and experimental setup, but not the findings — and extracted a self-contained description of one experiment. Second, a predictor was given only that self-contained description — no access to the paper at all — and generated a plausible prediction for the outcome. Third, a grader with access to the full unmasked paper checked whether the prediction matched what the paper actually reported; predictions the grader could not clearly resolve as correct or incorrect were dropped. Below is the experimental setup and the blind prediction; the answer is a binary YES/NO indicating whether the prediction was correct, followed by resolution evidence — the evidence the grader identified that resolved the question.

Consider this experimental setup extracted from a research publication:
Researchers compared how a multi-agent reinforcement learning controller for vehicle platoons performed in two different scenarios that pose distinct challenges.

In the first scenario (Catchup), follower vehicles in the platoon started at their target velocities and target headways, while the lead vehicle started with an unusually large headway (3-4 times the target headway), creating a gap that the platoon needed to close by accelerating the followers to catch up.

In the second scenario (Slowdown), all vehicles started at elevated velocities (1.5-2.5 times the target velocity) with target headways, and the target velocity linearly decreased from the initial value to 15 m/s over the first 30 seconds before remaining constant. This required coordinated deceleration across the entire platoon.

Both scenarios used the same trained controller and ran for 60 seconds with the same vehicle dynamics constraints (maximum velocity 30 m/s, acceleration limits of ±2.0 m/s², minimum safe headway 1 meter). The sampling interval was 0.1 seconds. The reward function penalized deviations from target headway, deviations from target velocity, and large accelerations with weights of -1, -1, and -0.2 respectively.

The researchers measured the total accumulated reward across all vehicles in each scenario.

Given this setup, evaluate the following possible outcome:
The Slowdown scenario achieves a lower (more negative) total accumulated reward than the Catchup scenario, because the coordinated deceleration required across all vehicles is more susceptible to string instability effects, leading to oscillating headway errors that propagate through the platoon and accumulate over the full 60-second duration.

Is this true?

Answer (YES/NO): YES